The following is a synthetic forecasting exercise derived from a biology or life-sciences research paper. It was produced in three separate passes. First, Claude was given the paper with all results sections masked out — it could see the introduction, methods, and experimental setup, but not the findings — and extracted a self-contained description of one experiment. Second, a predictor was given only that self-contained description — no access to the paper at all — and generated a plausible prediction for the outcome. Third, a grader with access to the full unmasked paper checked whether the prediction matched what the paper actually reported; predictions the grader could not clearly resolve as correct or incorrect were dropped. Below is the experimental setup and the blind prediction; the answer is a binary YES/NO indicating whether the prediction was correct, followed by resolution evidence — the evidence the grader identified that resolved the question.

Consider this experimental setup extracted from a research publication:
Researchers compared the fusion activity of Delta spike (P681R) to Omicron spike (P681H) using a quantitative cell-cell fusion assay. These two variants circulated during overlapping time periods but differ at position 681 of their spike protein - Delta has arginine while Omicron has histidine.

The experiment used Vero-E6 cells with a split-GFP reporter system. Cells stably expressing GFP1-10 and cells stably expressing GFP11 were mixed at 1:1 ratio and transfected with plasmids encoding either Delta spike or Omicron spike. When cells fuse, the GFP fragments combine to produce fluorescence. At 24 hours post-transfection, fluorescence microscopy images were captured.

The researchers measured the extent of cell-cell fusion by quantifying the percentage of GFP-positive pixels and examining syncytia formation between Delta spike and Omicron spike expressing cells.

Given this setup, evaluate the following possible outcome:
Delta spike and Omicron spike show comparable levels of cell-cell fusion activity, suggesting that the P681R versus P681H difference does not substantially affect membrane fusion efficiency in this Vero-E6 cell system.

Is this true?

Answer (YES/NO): NO